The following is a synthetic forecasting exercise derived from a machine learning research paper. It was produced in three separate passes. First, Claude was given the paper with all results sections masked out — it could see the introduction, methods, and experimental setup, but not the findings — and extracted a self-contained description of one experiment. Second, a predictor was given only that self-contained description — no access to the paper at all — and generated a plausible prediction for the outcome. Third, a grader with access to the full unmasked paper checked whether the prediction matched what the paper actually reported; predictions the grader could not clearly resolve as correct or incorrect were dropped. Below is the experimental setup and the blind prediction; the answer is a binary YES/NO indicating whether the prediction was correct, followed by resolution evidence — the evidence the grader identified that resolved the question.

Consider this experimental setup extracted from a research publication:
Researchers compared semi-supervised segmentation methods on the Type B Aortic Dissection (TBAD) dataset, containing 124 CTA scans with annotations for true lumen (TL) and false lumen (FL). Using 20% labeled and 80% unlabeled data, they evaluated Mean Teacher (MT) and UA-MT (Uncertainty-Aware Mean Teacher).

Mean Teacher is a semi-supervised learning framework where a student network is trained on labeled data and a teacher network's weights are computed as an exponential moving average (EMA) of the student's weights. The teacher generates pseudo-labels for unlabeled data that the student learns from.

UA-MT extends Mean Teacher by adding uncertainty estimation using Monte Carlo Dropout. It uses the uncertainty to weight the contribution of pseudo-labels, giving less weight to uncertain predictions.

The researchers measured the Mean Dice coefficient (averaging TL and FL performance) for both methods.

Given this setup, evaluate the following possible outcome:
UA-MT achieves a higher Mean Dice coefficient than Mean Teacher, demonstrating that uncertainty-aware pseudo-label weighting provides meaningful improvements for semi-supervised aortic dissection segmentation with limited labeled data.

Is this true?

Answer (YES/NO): YES